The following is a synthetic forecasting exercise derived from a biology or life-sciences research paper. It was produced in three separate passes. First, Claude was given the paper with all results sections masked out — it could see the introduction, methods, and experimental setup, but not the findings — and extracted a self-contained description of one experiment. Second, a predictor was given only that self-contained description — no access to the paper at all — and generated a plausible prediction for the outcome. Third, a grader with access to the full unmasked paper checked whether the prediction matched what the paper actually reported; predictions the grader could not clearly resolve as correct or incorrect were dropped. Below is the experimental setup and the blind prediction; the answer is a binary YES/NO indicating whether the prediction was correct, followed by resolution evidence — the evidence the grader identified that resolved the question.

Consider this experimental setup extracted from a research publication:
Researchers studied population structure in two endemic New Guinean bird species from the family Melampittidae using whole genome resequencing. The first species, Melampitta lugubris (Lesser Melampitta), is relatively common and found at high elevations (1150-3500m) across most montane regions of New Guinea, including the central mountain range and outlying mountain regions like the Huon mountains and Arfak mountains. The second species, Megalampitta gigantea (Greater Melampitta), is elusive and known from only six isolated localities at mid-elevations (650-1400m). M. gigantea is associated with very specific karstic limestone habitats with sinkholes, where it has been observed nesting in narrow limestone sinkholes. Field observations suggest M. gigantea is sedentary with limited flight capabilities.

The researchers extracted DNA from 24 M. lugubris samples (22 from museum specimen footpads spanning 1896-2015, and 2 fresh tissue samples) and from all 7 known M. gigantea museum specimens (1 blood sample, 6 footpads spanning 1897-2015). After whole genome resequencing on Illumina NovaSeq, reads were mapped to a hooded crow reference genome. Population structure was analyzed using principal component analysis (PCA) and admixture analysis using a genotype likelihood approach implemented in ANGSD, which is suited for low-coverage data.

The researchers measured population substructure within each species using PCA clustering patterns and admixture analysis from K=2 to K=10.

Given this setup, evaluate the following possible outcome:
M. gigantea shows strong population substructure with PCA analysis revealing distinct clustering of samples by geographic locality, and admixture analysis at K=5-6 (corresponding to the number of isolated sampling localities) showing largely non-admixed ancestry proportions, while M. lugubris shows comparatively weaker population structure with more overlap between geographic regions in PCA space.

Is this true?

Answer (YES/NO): NO